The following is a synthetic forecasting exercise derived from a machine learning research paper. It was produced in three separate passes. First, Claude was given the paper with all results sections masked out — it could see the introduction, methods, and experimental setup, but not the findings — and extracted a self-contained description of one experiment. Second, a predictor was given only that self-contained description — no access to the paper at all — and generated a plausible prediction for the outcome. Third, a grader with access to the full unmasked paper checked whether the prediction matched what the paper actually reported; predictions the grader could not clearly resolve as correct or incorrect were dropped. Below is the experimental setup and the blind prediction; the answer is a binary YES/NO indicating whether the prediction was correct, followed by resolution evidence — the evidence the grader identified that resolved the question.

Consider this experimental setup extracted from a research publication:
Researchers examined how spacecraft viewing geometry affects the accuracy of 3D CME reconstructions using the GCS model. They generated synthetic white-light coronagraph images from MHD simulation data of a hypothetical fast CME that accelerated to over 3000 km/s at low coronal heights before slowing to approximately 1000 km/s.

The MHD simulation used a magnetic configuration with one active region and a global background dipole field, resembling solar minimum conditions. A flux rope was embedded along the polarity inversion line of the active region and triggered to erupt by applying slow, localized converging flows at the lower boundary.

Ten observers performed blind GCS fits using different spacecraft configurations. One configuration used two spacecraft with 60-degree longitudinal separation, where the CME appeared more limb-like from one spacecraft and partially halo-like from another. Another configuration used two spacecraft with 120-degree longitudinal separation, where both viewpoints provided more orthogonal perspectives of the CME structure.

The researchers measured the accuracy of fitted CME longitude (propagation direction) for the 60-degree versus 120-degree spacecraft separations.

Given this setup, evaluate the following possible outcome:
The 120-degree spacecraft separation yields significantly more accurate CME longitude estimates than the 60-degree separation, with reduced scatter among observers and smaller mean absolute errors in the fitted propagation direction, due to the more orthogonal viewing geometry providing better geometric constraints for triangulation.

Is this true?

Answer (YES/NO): NO